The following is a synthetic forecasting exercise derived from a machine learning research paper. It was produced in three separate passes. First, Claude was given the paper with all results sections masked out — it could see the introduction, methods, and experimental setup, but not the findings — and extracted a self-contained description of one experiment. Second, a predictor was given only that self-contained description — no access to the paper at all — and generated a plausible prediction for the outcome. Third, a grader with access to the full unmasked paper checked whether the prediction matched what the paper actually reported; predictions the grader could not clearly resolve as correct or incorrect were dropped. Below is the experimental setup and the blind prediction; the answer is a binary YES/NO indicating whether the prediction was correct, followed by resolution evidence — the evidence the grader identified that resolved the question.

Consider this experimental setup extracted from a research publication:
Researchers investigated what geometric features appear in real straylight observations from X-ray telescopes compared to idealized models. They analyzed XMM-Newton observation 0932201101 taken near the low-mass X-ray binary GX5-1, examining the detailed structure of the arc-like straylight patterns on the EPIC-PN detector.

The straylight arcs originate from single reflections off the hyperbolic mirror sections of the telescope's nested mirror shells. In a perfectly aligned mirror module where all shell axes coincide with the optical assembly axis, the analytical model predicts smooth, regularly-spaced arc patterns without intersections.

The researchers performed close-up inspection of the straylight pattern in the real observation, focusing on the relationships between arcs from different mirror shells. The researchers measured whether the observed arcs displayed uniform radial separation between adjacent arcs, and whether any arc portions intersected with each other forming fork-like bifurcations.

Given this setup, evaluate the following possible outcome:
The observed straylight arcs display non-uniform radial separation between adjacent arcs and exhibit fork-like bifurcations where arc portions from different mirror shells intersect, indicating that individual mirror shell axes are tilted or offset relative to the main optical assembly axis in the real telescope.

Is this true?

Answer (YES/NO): YES